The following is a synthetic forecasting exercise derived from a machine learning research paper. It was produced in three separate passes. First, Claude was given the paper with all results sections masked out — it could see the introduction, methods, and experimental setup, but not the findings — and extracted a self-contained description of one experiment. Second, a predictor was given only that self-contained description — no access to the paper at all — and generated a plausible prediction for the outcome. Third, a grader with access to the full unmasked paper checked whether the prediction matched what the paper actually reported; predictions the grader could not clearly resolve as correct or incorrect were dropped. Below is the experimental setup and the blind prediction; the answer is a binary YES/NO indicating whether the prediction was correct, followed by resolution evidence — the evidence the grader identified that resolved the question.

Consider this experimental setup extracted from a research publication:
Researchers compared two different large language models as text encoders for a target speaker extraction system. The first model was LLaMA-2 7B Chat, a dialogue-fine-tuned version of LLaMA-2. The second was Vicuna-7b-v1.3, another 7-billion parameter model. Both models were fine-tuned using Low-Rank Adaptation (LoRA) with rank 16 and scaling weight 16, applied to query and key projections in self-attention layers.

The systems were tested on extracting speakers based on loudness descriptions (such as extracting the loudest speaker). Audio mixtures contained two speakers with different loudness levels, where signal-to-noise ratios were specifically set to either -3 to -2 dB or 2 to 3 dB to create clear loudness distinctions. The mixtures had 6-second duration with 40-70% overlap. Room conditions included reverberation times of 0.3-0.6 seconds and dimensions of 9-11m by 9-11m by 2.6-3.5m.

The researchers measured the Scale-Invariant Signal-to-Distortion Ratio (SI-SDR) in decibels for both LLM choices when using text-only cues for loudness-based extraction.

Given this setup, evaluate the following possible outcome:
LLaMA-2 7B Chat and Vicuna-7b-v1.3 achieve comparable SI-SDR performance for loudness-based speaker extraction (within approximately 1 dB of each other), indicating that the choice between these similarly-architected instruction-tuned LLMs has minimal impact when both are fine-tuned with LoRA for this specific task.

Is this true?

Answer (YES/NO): NO